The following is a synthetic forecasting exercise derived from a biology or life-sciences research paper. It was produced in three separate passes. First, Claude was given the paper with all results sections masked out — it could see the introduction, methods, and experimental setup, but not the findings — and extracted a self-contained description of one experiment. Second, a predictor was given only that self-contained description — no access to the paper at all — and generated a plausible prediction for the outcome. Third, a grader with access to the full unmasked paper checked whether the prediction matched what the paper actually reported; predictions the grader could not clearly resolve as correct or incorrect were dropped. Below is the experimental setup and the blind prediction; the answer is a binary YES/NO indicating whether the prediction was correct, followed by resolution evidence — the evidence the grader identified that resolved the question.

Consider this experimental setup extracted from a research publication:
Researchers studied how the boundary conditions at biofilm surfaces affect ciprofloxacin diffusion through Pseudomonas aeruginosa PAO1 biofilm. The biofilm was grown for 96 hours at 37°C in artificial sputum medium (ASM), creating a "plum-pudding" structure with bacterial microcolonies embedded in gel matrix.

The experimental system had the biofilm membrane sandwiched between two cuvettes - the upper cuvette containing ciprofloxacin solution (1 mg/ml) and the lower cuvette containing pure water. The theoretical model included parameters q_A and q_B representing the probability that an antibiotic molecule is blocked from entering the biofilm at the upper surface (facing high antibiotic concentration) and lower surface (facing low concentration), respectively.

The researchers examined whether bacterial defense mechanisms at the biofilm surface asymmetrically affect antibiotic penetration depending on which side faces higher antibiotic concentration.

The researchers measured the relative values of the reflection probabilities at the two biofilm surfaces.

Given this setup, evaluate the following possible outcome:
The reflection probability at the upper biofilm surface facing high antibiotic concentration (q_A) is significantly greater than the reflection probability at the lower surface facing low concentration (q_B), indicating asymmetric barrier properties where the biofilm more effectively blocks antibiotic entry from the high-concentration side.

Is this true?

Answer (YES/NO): YES